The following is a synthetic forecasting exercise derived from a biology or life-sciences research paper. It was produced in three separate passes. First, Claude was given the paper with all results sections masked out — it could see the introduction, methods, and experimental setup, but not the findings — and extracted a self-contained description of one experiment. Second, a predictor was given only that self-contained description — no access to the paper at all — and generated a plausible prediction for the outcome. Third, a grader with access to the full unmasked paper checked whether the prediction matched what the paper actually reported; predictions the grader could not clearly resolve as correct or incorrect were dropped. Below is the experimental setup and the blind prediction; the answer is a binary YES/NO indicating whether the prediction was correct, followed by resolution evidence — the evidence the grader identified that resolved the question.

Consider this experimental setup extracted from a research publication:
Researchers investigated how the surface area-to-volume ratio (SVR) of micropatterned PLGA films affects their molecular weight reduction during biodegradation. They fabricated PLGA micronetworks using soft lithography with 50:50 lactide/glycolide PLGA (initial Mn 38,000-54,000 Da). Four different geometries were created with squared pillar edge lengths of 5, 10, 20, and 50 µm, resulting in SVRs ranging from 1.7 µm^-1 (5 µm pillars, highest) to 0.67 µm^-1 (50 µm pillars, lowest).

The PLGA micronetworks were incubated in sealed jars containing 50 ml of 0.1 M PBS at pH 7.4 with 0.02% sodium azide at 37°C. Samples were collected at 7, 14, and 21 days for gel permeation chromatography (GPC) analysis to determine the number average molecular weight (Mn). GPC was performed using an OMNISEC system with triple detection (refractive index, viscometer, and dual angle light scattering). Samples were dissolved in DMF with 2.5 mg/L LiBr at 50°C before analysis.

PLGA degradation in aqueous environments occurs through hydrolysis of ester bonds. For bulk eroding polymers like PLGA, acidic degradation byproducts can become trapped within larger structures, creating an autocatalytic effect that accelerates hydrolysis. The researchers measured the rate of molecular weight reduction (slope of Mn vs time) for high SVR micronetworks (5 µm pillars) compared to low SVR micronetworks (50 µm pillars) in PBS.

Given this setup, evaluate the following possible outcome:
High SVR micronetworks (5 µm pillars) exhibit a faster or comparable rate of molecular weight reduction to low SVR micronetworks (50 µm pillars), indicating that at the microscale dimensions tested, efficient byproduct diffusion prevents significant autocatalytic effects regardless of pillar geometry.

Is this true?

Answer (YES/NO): NO